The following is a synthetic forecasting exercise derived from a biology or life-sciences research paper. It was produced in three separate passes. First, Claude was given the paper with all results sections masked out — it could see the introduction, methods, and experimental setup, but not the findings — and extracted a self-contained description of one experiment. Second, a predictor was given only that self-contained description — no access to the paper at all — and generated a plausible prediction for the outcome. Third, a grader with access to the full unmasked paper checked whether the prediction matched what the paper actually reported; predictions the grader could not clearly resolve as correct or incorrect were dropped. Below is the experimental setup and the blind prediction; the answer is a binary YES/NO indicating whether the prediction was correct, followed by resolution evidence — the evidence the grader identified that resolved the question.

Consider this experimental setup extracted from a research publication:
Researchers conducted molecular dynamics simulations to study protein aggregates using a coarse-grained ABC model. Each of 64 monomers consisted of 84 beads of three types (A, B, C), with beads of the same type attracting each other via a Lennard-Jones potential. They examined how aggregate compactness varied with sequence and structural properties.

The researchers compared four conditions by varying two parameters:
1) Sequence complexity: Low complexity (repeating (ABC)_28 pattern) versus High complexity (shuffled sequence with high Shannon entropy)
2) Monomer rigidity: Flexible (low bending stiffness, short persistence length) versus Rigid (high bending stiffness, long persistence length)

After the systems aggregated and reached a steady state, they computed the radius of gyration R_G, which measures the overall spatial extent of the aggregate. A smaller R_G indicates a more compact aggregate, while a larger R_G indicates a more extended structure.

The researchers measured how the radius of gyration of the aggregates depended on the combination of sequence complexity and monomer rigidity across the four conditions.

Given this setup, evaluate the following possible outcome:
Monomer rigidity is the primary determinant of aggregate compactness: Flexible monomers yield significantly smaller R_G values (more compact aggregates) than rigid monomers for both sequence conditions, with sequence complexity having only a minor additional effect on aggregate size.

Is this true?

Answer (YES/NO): NO